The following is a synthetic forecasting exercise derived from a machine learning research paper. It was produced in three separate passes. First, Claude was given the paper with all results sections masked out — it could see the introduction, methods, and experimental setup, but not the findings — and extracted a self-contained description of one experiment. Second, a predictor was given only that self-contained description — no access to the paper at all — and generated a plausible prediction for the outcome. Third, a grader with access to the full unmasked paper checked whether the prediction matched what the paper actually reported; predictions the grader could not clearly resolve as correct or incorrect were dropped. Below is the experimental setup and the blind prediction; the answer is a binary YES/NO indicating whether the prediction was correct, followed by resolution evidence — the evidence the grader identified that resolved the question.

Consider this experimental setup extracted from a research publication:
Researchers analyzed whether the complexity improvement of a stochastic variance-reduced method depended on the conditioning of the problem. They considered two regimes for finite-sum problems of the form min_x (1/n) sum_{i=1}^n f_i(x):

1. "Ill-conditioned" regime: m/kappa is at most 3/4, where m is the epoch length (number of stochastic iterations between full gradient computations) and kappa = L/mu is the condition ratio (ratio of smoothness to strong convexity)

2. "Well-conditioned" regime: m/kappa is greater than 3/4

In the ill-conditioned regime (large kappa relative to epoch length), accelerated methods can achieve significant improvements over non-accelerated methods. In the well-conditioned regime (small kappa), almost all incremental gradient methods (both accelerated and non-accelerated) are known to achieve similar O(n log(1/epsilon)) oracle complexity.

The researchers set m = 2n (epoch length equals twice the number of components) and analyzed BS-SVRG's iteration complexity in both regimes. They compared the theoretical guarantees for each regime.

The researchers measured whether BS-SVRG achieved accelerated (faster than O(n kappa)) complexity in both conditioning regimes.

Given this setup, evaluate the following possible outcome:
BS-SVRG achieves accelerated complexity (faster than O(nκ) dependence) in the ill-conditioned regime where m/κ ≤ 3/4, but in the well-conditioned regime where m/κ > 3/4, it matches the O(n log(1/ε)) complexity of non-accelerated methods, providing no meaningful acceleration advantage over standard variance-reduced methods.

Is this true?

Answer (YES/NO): YES